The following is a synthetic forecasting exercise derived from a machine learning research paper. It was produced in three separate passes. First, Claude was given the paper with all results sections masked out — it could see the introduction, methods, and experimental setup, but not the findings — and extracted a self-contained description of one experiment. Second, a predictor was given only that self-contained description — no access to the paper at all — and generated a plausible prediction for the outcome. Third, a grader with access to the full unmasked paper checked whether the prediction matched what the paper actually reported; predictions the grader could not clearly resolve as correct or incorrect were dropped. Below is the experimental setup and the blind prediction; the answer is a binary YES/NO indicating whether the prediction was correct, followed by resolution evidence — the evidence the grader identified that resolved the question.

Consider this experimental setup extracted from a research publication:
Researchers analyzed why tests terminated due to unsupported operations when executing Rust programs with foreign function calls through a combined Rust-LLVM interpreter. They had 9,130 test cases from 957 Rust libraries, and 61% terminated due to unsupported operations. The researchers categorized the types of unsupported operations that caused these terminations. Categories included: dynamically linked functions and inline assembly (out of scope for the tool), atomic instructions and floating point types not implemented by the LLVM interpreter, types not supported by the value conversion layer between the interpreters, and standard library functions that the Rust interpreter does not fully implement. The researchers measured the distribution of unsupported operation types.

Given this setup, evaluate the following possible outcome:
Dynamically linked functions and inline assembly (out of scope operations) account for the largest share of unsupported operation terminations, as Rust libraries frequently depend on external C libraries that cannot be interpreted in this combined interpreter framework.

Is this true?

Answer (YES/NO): YES